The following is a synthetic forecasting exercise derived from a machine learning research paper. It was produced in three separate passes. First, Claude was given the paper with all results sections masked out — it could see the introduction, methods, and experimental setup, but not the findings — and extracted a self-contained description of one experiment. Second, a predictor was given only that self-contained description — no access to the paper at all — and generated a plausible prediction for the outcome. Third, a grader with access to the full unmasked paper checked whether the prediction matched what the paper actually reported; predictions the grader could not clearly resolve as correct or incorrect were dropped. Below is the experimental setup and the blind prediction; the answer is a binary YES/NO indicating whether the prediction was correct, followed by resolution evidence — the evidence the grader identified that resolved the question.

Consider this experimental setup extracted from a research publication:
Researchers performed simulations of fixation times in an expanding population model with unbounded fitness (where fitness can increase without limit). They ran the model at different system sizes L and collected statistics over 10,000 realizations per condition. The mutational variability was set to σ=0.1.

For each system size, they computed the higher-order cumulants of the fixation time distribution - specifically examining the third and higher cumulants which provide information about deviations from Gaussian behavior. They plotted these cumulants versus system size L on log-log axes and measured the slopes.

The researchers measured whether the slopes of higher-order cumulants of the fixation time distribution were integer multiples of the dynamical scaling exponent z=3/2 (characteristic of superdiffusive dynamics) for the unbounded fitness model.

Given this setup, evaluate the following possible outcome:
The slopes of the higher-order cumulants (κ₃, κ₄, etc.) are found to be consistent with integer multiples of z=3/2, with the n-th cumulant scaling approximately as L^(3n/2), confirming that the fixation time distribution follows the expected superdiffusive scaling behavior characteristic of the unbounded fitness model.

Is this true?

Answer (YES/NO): YES